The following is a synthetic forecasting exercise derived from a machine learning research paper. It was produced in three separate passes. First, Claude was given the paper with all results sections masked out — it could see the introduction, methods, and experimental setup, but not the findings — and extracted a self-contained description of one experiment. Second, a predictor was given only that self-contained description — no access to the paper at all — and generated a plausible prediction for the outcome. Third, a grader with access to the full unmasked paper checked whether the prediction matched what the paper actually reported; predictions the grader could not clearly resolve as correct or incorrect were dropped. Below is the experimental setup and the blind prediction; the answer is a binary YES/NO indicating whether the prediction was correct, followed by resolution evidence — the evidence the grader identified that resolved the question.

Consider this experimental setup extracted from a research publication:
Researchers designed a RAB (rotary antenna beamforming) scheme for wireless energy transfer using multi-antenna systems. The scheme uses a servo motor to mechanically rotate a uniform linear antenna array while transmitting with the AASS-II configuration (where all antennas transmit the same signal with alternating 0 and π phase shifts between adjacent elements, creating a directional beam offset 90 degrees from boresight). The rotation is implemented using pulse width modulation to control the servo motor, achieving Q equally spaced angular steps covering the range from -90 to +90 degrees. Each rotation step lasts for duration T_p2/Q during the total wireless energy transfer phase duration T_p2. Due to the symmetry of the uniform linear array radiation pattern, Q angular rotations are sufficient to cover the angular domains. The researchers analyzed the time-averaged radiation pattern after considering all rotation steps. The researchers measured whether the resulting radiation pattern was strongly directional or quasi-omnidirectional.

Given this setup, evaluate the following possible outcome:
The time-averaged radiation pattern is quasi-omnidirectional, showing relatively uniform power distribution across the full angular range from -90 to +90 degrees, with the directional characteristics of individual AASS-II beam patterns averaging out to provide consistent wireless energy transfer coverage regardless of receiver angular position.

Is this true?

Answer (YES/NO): YES